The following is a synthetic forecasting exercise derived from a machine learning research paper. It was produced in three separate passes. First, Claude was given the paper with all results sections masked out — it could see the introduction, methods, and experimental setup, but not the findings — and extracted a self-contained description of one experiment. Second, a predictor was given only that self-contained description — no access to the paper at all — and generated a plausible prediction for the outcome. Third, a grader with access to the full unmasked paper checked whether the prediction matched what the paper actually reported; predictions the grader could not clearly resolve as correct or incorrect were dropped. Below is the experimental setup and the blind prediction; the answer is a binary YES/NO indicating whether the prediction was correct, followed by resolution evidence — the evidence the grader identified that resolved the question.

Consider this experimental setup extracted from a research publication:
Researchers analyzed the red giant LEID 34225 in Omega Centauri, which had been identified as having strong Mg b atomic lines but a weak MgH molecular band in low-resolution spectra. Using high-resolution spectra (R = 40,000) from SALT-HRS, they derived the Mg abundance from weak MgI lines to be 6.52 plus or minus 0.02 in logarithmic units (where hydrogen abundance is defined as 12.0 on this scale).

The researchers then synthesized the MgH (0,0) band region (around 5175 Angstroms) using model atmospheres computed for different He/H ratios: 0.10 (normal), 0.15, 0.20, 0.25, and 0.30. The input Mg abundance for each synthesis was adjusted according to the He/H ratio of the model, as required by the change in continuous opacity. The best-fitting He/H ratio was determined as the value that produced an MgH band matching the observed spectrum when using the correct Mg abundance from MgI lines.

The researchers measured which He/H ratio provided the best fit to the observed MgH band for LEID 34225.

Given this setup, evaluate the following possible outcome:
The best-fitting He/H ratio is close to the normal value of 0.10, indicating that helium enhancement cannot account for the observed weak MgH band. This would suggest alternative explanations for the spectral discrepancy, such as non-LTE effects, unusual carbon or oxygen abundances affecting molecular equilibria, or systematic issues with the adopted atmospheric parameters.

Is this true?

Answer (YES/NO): NO